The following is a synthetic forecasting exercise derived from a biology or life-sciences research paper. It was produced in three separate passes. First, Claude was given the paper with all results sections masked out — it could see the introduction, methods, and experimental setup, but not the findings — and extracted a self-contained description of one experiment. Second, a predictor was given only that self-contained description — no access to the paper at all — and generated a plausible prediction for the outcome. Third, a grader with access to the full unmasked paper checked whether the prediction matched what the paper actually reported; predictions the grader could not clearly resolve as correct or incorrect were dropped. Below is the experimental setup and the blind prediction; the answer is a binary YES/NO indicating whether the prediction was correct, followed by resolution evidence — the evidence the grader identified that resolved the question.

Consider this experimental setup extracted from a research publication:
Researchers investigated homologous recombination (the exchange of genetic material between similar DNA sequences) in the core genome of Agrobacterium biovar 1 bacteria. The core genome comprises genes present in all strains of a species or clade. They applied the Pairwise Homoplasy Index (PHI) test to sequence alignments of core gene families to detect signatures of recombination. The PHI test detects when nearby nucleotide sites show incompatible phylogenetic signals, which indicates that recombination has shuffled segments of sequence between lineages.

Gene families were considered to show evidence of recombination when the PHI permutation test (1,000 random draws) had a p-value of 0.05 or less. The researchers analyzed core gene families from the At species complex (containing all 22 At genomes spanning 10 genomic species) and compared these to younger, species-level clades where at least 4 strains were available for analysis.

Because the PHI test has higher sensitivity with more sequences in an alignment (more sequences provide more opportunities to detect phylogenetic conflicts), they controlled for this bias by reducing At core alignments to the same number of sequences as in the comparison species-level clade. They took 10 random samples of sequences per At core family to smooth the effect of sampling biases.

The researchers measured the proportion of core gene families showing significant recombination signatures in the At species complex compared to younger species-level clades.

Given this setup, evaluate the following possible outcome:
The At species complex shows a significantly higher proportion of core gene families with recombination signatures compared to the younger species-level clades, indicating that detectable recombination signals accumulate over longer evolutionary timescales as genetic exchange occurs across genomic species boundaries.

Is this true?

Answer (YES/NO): NO